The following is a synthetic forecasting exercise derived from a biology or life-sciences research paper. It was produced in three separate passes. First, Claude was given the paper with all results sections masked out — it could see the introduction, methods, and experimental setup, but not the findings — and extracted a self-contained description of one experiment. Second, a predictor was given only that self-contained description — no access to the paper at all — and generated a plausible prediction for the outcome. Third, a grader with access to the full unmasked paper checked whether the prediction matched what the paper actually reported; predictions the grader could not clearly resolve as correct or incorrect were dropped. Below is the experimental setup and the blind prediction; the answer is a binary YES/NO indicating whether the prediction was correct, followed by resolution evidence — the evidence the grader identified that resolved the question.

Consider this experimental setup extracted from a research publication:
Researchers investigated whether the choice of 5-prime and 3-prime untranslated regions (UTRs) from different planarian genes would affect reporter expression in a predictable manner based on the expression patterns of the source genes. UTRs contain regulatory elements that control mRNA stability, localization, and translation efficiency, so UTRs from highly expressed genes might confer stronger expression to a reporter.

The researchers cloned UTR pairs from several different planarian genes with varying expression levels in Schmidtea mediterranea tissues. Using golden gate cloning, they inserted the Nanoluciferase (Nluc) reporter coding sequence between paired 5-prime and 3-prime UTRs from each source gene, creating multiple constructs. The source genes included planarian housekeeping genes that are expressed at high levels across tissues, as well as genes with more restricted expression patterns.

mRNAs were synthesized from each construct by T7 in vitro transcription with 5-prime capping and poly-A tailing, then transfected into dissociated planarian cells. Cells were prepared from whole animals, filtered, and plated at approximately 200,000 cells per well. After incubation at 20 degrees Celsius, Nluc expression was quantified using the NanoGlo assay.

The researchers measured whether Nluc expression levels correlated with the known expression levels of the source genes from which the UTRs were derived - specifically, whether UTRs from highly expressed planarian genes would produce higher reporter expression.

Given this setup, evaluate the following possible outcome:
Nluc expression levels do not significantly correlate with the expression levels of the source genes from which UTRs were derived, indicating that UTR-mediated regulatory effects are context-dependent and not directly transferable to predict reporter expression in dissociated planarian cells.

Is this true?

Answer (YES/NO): YES